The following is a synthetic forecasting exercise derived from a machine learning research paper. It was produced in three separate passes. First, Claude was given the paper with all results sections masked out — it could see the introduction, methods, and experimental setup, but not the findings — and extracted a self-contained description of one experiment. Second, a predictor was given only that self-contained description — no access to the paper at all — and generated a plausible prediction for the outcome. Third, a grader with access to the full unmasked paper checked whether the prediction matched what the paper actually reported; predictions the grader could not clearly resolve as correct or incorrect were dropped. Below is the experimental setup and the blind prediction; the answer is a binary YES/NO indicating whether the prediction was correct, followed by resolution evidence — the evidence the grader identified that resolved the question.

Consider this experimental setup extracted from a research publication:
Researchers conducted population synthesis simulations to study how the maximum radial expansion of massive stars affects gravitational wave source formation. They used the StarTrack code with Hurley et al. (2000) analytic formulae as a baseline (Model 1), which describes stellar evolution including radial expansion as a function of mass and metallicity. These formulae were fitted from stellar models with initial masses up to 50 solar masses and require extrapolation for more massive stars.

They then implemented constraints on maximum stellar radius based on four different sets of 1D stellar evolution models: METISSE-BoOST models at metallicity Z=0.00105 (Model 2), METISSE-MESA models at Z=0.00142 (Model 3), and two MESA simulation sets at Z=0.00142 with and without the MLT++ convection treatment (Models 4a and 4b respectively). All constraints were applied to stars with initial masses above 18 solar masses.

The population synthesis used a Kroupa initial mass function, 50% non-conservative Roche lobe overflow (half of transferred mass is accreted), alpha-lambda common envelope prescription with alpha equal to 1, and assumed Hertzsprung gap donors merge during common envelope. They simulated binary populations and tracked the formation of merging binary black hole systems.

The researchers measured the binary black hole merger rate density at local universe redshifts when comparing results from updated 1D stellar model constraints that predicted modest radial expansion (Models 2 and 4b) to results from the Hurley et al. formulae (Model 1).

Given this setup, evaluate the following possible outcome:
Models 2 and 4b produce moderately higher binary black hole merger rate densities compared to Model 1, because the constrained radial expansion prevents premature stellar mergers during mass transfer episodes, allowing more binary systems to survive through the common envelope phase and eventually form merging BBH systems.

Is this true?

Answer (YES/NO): NO